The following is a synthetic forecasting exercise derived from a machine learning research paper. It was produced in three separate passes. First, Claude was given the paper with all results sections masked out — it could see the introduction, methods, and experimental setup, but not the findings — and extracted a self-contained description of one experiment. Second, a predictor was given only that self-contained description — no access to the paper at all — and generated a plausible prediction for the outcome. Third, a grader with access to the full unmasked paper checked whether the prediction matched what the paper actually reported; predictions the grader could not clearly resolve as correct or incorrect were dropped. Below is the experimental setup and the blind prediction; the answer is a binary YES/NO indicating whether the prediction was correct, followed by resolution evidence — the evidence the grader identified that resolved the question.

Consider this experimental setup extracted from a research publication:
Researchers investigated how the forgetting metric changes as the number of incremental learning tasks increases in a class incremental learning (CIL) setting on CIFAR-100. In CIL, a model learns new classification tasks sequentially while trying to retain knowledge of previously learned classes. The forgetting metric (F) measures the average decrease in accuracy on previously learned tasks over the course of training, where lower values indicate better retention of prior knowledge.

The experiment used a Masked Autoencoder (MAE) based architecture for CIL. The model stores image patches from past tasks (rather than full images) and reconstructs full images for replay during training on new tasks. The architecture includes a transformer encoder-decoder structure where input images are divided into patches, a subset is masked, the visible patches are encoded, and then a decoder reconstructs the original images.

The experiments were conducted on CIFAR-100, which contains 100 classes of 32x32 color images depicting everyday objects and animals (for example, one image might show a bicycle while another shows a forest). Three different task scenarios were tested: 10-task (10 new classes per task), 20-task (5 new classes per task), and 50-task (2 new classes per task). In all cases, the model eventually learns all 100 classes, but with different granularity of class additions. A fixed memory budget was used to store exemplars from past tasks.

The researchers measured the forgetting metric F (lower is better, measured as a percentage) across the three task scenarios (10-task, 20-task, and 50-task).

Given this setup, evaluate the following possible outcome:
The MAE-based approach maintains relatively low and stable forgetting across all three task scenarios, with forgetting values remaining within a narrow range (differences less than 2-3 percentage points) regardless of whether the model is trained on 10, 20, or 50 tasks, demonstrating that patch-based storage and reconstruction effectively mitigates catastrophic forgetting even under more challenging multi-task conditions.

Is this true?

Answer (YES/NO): NO